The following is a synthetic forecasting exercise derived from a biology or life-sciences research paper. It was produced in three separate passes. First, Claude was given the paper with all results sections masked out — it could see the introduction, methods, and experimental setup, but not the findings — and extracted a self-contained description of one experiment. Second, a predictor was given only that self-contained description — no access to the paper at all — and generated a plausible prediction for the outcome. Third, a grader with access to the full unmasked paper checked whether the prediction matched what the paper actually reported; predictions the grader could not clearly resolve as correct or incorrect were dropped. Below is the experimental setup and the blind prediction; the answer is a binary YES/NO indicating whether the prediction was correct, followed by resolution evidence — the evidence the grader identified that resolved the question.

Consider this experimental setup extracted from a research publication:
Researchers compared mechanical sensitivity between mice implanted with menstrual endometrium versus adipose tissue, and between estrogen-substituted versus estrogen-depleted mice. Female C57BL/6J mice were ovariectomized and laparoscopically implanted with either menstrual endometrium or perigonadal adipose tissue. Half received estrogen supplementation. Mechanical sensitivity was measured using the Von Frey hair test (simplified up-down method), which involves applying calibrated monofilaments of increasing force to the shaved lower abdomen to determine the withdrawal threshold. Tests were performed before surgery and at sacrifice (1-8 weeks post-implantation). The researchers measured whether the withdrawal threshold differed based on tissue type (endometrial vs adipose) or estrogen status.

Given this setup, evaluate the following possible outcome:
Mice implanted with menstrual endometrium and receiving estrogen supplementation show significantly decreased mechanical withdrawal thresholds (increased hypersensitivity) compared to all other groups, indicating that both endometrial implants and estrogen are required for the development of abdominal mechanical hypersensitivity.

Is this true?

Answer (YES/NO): NO